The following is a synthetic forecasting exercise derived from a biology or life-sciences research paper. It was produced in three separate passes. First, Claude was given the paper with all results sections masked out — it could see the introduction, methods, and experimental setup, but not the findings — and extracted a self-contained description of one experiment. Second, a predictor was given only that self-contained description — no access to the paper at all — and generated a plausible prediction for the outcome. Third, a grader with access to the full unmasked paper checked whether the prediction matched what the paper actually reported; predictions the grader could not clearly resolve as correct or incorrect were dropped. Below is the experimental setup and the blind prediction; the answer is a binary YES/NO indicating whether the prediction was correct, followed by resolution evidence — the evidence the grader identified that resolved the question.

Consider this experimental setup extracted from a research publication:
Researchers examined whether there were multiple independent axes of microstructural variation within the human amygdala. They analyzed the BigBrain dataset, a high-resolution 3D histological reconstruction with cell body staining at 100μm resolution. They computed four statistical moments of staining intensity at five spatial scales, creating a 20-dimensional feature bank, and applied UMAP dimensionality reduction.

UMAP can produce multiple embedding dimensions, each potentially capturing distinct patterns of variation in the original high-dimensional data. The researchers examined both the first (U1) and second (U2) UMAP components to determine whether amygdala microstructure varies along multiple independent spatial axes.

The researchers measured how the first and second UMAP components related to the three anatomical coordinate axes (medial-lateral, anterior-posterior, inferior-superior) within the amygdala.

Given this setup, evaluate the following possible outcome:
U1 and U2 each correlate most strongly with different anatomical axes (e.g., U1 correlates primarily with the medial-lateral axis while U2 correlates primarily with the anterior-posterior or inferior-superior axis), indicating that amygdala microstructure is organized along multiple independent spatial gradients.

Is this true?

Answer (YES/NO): NO